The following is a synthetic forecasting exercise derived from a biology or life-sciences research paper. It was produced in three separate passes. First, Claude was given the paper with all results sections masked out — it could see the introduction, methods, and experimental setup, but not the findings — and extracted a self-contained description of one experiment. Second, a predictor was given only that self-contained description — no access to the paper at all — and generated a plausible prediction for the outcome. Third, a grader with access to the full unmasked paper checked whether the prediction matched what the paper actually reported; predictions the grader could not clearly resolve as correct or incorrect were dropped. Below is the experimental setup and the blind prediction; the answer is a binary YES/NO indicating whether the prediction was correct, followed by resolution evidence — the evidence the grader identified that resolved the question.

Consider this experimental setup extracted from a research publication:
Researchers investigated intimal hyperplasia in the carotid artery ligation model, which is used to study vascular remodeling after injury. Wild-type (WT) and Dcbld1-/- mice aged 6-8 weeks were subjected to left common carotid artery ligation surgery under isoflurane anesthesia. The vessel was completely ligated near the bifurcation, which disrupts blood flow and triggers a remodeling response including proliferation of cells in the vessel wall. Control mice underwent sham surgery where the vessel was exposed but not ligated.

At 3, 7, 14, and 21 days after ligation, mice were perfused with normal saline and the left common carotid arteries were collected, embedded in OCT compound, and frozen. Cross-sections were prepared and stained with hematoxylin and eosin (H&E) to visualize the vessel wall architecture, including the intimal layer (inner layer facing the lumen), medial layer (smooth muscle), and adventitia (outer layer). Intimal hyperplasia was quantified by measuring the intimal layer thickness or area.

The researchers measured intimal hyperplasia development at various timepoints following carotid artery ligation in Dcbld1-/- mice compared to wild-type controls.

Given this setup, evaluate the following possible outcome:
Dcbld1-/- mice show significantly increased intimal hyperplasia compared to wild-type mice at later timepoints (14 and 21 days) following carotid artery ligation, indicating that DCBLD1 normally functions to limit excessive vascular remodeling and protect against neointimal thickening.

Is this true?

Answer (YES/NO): YES